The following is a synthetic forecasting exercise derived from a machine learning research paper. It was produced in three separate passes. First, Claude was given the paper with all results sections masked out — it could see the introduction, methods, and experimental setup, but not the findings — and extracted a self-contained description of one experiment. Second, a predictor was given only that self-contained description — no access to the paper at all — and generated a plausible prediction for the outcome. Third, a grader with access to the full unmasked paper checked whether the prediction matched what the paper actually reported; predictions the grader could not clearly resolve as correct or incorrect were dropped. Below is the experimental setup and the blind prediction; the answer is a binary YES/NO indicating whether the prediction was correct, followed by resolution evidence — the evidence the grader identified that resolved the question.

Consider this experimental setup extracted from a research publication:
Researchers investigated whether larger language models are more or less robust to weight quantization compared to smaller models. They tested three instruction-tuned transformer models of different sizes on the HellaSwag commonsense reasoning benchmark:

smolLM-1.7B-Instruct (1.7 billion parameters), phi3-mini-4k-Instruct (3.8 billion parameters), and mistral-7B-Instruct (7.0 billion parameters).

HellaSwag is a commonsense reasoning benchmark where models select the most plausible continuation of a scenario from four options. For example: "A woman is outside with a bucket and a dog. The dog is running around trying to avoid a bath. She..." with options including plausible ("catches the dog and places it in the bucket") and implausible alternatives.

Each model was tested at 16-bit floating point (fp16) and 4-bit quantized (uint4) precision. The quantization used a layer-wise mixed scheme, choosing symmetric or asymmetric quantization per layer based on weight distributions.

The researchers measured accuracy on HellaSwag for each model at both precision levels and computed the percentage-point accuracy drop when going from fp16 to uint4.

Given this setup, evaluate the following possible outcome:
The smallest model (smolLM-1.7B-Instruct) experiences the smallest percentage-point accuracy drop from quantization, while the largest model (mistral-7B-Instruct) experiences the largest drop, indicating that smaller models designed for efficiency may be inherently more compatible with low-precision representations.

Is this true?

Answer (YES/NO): NO